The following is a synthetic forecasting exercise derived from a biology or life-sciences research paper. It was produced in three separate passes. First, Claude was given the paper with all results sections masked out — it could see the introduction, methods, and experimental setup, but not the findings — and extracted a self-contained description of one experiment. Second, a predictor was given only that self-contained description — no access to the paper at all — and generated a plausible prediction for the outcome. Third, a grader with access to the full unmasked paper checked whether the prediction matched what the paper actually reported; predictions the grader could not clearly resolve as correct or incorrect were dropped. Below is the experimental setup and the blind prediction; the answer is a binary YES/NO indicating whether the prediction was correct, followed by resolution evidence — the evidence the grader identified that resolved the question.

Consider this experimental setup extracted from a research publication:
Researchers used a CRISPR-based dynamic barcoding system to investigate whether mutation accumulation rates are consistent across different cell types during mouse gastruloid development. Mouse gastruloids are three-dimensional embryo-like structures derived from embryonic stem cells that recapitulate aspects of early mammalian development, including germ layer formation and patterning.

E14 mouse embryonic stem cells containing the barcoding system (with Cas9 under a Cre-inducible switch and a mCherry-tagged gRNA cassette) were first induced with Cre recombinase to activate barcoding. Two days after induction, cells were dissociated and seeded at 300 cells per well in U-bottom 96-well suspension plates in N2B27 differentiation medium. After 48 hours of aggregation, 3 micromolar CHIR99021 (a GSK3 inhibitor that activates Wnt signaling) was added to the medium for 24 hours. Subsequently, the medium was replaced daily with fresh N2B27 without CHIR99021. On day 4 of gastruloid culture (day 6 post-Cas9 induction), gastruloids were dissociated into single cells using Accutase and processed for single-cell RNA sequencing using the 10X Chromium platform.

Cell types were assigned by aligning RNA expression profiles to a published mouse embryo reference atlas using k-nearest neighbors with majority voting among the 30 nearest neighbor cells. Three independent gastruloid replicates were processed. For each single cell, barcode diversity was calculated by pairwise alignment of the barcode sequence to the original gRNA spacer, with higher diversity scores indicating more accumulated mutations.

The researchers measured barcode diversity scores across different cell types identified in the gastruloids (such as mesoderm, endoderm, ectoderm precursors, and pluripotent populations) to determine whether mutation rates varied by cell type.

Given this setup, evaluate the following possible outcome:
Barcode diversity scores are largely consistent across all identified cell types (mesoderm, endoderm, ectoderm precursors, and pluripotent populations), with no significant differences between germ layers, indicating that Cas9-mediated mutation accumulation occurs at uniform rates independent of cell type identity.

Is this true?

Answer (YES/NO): YES